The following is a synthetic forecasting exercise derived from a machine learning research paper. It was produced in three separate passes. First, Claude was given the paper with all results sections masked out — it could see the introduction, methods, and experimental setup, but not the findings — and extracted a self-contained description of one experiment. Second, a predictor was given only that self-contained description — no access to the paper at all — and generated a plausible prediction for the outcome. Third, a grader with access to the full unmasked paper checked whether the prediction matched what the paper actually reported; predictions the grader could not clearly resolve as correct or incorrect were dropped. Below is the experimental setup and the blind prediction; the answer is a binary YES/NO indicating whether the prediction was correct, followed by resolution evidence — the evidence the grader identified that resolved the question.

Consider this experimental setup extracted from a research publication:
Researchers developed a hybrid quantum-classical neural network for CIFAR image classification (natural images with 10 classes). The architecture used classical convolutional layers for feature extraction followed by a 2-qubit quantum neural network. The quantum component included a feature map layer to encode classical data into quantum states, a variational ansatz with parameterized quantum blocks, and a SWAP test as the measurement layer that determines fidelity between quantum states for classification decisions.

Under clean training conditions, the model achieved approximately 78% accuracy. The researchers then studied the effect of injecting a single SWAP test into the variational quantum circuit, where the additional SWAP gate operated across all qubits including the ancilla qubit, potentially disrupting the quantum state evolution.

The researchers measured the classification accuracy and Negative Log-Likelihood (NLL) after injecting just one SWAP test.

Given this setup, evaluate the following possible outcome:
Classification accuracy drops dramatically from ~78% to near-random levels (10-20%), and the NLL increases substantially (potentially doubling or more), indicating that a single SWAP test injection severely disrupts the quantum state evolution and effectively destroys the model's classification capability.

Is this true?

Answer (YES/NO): NO